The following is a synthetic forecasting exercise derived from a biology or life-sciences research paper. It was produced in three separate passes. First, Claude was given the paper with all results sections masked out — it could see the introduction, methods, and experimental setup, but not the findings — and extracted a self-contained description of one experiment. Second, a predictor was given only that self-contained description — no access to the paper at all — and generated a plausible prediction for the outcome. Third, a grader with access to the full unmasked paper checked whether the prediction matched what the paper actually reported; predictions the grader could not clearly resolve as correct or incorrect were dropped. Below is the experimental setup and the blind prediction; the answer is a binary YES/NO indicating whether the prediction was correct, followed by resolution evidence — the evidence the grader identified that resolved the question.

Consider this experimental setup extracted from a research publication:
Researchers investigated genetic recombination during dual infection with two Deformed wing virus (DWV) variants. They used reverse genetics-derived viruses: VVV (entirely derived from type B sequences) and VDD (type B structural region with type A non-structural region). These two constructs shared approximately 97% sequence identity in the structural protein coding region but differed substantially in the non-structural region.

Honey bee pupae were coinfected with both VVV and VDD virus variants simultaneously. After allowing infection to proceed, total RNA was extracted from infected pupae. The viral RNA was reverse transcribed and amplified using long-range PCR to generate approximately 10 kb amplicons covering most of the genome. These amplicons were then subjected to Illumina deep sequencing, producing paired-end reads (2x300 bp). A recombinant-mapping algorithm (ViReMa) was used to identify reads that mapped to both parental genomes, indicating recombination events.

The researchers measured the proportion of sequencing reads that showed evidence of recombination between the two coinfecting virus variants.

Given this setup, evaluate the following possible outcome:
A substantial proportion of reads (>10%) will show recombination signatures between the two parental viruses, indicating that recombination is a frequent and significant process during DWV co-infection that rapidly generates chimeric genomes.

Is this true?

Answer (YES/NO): NO